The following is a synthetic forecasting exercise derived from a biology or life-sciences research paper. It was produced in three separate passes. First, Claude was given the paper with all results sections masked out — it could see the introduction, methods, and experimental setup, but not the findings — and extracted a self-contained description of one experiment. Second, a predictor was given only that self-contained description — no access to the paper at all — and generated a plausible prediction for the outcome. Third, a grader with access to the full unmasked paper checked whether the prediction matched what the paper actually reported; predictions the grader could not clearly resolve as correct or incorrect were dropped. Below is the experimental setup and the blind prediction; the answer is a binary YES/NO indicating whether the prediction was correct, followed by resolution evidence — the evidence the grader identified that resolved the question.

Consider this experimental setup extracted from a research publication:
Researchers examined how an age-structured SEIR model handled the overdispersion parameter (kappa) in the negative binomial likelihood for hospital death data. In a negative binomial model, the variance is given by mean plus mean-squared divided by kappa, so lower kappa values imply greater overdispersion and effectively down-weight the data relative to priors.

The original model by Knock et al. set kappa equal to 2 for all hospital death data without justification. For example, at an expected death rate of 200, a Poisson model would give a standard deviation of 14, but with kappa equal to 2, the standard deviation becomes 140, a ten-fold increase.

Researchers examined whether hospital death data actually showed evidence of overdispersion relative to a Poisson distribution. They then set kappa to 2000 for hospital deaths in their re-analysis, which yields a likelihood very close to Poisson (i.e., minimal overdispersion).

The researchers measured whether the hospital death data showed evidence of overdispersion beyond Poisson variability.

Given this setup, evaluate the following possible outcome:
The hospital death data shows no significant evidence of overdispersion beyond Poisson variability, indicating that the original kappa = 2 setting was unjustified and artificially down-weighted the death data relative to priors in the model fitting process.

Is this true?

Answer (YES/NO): YES